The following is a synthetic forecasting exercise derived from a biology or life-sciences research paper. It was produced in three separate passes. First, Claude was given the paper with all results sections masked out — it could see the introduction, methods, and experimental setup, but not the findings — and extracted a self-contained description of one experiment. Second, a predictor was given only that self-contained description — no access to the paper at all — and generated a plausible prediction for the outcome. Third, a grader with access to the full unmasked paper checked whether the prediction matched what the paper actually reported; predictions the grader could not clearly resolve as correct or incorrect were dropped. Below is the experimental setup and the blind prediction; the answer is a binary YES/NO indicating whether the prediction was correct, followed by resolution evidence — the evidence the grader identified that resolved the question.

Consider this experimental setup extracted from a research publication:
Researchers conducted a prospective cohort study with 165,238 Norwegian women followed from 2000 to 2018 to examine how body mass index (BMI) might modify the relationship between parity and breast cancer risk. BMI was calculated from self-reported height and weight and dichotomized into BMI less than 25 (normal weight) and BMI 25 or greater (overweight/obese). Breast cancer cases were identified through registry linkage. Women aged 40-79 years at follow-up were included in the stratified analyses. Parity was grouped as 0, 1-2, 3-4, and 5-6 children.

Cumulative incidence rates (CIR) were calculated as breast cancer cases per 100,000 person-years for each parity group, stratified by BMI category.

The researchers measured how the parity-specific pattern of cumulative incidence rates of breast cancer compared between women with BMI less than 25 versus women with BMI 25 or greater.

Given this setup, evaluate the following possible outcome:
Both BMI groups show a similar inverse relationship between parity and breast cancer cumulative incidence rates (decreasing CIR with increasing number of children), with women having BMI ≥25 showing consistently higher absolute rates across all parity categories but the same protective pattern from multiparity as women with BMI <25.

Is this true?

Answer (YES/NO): YES